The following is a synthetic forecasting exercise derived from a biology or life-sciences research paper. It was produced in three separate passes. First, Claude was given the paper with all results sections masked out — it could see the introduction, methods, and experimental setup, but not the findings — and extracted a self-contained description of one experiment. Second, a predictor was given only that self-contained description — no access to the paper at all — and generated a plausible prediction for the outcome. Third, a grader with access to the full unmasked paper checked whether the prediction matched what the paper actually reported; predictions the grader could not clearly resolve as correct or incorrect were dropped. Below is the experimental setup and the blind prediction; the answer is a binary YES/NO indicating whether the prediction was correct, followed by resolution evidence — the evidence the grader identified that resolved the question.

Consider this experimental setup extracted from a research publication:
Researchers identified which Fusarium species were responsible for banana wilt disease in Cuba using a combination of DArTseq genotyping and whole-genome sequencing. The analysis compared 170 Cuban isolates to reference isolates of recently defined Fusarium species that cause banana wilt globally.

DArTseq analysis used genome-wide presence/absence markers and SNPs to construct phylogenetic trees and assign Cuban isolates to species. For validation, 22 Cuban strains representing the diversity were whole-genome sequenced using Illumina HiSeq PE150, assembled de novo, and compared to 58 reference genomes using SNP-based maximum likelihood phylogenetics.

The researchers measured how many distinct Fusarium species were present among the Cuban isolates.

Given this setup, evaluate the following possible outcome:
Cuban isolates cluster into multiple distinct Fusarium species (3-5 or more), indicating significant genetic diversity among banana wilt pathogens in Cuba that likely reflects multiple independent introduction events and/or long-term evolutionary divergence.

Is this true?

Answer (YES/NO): YES